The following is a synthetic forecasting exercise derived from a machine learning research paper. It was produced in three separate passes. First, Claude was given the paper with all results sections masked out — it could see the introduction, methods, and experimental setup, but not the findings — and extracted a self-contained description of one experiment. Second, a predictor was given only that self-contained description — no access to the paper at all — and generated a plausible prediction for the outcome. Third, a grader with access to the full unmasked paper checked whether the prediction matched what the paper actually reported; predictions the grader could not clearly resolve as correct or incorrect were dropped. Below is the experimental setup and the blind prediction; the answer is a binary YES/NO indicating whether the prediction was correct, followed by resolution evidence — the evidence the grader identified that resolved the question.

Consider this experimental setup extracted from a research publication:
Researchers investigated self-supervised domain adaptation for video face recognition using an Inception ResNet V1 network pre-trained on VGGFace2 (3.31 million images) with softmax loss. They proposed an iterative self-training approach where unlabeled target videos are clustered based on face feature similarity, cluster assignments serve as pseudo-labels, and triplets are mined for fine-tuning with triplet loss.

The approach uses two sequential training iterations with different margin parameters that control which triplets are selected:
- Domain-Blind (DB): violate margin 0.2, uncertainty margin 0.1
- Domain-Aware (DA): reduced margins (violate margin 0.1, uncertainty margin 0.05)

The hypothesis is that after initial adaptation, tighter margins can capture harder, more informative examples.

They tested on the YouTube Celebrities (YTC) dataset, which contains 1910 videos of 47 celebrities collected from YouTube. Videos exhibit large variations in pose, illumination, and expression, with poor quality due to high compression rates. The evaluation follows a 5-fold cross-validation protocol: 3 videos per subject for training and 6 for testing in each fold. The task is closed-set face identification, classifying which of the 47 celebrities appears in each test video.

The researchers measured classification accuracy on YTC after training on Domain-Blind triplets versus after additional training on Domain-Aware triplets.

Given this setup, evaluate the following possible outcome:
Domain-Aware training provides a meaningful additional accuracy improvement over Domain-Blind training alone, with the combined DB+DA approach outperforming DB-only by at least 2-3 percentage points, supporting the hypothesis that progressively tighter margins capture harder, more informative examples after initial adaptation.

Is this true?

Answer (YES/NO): NO